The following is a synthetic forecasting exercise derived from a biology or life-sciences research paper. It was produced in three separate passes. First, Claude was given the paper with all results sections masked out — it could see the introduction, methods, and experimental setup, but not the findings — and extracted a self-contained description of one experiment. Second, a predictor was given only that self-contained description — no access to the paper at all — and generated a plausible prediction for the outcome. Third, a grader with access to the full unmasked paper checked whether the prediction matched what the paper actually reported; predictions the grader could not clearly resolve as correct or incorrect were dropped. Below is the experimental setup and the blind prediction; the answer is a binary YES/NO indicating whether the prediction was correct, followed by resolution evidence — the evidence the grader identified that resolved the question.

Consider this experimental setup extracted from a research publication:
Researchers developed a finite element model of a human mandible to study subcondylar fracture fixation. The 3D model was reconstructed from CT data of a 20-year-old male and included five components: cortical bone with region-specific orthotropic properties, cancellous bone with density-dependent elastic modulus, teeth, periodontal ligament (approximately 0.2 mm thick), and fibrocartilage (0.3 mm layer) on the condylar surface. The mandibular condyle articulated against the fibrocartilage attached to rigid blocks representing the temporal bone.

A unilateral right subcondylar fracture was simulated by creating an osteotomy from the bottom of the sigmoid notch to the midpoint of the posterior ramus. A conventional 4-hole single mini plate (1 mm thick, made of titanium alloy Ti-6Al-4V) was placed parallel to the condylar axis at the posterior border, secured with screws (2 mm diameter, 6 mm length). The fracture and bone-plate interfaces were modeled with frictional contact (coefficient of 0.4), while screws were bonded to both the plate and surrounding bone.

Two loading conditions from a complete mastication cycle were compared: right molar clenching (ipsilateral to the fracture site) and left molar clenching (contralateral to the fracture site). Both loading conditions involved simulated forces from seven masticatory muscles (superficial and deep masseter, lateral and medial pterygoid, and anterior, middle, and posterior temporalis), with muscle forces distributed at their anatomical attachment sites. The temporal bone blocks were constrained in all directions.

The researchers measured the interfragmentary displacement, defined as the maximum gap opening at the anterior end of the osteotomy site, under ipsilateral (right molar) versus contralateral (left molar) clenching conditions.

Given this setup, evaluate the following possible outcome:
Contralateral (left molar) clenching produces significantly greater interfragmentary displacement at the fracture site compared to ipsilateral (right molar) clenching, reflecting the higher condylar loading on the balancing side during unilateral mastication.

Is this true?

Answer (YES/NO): YES